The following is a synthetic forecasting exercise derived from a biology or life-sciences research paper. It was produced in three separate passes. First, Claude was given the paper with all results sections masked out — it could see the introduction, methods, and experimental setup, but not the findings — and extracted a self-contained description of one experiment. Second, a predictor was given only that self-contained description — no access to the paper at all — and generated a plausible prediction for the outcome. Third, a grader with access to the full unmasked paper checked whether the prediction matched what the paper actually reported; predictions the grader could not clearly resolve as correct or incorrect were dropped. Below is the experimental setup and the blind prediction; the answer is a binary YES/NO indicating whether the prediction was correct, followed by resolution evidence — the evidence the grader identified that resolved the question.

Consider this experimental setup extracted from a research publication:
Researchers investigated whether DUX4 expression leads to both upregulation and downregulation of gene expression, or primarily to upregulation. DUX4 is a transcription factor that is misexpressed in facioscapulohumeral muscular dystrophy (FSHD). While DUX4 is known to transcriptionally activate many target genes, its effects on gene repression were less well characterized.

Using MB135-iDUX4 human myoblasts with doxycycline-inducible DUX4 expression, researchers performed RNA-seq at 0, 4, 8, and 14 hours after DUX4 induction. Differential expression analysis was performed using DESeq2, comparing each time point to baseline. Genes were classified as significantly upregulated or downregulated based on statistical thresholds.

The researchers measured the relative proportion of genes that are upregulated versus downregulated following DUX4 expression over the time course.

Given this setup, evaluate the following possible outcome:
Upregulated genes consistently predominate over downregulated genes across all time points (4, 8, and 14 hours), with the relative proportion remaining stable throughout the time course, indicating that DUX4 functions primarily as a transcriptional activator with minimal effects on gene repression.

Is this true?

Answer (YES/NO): NO